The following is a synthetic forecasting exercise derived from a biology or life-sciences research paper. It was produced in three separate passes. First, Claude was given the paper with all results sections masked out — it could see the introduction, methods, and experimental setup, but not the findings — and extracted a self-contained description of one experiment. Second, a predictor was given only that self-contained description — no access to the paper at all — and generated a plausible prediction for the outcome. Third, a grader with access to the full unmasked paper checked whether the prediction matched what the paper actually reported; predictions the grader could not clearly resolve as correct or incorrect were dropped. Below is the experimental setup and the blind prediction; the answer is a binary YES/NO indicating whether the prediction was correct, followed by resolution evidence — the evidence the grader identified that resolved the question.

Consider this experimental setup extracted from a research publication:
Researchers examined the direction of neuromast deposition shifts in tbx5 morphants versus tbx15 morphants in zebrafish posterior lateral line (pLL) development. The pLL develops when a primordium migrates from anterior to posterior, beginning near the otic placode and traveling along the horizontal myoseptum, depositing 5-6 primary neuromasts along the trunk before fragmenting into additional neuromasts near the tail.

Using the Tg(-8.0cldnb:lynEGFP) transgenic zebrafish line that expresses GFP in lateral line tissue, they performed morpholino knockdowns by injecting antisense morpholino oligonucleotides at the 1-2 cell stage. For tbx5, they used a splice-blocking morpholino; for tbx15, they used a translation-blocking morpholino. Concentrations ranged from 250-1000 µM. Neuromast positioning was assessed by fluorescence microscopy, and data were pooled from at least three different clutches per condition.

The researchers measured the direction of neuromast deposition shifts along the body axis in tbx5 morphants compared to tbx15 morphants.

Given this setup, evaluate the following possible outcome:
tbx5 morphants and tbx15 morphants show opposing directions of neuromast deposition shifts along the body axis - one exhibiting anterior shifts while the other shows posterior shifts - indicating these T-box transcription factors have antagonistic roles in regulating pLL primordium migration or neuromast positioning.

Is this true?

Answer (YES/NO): YES